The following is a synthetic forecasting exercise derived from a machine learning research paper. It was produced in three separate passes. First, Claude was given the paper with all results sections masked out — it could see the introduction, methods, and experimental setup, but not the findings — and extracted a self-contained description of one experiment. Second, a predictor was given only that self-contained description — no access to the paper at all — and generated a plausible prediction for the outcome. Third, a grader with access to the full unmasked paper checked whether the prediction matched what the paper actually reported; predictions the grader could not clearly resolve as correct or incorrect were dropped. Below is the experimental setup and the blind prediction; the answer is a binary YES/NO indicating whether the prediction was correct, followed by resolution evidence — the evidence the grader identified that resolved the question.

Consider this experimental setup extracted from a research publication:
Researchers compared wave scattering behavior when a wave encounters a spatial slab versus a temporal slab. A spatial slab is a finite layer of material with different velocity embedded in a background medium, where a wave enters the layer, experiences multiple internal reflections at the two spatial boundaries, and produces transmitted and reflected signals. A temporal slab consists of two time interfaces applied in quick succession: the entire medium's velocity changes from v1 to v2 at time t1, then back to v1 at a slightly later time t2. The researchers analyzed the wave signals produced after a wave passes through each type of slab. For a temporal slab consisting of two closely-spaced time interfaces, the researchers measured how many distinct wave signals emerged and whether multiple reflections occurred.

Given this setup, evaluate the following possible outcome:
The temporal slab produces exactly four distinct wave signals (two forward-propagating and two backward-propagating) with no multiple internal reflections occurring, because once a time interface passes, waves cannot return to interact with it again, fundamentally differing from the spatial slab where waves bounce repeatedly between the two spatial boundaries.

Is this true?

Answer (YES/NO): YES